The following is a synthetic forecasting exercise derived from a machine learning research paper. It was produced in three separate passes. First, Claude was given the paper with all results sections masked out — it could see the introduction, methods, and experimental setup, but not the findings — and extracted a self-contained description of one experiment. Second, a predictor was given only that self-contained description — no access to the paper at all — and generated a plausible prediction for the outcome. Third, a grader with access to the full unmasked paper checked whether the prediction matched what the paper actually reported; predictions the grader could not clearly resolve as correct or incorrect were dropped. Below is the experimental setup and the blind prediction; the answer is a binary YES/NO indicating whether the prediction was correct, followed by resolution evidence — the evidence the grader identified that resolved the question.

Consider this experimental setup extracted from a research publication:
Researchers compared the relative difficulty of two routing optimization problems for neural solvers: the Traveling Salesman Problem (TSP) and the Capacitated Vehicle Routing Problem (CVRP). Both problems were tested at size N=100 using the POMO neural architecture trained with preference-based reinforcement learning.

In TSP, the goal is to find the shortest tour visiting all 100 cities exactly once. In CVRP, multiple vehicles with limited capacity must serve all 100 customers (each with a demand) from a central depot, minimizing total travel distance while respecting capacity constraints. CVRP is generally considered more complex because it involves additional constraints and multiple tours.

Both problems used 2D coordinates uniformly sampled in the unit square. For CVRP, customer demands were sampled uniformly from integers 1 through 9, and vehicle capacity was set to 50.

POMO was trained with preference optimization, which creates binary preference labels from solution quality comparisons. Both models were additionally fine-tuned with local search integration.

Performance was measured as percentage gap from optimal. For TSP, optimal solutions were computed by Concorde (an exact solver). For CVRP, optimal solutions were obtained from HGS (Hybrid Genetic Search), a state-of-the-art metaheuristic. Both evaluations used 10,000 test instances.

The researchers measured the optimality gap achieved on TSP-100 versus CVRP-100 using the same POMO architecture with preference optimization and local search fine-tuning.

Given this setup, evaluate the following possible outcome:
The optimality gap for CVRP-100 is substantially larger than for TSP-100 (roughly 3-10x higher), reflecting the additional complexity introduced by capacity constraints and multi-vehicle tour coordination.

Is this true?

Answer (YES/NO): NO